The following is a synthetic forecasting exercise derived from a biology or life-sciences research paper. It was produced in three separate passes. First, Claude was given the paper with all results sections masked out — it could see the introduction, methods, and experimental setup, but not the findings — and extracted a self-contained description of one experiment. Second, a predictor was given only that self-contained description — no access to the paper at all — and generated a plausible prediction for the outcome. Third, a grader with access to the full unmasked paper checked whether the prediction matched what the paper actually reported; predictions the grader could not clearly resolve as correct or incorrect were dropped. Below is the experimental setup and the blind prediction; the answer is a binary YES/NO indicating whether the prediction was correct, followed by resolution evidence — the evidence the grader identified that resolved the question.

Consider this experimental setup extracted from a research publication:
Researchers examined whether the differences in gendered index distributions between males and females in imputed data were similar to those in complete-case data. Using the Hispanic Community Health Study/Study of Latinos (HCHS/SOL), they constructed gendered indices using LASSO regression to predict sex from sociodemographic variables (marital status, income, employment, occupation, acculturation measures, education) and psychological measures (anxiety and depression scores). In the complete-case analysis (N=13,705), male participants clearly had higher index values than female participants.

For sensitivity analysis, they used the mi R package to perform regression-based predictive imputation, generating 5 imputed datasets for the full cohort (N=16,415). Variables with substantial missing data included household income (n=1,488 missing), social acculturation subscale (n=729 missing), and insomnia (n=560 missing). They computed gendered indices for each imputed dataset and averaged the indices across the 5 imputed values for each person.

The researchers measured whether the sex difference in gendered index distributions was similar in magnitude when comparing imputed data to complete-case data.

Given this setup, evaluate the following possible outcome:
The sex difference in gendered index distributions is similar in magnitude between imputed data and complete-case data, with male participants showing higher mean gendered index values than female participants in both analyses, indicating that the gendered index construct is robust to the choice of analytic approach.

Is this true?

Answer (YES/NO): NO